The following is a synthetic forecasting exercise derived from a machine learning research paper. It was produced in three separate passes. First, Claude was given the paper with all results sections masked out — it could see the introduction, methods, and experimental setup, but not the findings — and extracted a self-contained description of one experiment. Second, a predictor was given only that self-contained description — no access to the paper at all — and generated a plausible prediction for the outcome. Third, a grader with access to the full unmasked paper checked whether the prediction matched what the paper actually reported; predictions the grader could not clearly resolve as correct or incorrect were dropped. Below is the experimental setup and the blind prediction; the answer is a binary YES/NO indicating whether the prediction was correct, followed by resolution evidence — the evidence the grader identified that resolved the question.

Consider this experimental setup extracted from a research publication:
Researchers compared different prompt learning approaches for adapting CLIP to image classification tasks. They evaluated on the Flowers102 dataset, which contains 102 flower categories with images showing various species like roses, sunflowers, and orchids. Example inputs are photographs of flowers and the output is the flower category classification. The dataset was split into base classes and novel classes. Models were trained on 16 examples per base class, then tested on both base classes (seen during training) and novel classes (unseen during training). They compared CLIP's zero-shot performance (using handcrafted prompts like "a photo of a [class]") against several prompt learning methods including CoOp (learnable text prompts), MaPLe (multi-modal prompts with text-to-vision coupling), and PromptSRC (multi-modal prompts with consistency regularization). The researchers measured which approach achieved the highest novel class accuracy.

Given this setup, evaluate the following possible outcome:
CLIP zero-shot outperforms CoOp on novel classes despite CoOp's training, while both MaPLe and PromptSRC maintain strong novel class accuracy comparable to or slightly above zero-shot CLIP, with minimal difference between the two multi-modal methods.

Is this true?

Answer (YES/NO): NO